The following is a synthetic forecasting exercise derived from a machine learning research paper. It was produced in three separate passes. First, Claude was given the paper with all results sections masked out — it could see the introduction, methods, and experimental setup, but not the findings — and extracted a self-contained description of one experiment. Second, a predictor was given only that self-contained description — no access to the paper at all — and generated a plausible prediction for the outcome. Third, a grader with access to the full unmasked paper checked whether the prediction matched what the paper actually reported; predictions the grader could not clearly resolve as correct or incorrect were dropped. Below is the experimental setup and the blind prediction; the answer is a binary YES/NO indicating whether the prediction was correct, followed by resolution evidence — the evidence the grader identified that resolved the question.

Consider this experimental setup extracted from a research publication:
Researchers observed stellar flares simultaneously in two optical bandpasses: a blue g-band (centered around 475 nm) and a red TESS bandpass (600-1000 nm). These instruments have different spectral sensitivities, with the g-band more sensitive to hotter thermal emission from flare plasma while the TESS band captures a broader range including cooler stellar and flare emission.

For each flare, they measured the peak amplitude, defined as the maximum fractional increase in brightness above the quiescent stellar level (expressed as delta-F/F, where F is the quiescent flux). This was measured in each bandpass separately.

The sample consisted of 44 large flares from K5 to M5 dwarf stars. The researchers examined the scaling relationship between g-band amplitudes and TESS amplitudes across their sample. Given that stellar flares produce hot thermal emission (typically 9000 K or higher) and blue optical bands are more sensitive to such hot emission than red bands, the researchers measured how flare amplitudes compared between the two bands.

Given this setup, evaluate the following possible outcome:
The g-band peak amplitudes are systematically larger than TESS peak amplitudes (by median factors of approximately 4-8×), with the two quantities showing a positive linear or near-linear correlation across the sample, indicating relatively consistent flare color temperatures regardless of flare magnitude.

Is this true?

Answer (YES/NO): NO